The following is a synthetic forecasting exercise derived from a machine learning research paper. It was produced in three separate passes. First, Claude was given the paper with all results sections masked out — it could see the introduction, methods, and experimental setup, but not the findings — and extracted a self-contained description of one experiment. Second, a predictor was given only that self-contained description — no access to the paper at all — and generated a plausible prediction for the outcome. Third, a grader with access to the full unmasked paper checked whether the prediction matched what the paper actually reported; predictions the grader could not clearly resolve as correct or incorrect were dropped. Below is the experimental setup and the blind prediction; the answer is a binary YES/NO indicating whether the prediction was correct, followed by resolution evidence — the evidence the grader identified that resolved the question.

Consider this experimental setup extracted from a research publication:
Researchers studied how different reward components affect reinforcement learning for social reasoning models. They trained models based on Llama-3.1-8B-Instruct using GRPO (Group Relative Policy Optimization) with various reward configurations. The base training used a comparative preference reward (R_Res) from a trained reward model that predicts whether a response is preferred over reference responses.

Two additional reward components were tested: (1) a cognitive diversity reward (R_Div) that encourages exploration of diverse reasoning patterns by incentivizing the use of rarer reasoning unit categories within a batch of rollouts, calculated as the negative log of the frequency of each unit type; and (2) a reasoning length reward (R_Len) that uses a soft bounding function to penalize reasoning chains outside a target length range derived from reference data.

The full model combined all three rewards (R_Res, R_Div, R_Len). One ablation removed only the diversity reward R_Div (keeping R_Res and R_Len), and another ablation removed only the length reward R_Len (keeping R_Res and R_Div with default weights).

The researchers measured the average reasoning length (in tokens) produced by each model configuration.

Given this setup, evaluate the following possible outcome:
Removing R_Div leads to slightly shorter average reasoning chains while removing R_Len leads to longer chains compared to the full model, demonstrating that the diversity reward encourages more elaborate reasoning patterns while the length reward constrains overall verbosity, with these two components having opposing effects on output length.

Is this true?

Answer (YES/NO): NO